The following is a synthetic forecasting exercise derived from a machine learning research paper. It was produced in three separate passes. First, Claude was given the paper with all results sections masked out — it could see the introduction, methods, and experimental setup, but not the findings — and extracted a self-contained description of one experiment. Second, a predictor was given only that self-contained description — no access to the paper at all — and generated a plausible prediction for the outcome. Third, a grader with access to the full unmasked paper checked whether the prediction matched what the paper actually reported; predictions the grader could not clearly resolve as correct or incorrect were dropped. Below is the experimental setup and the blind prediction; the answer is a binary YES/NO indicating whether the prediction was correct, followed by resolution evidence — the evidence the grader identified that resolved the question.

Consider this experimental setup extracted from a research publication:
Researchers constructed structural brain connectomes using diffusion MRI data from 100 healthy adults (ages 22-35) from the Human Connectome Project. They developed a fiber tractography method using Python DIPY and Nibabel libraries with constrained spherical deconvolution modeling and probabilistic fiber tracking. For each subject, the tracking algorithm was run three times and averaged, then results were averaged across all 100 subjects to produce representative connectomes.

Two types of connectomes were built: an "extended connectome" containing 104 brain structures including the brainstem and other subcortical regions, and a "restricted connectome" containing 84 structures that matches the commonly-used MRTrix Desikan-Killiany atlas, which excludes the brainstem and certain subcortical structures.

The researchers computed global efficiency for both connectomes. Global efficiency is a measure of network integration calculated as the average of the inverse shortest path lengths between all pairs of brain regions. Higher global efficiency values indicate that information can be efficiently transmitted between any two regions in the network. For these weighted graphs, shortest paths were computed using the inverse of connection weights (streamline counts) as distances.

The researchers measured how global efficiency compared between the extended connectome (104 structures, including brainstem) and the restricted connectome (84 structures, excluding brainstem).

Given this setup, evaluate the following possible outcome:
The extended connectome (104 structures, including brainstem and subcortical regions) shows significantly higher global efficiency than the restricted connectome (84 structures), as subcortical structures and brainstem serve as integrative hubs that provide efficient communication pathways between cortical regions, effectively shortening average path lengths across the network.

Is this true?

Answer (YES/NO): NO